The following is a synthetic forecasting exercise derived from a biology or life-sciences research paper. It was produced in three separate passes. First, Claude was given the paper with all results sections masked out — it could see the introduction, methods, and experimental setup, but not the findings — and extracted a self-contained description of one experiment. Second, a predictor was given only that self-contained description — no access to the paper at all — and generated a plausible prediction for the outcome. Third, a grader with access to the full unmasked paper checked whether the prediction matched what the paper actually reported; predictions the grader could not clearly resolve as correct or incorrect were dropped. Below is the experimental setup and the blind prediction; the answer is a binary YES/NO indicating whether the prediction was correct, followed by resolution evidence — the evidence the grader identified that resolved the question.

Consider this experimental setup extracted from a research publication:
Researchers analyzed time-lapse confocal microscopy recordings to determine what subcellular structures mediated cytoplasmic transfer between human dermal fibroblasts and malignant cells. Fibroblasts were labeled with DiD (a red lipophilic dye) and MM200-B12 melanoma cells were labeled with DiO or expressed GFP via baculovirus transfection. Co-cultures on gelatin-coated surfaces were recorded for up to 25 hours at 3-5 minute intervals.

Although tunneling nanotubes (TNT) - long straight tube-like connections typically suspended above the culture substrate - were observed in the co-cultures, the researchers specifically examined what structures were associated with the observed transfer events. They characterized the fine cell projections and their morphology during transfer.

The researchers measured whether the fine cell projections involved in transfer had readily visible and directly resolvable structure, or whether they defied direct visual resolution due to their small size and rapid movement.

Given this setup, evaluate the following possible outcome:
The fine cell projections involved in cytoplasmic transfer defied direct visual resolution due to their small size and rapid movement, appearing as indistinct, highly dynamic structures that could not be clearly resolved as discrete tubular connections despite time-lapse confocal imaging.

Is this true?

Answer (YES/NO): YES